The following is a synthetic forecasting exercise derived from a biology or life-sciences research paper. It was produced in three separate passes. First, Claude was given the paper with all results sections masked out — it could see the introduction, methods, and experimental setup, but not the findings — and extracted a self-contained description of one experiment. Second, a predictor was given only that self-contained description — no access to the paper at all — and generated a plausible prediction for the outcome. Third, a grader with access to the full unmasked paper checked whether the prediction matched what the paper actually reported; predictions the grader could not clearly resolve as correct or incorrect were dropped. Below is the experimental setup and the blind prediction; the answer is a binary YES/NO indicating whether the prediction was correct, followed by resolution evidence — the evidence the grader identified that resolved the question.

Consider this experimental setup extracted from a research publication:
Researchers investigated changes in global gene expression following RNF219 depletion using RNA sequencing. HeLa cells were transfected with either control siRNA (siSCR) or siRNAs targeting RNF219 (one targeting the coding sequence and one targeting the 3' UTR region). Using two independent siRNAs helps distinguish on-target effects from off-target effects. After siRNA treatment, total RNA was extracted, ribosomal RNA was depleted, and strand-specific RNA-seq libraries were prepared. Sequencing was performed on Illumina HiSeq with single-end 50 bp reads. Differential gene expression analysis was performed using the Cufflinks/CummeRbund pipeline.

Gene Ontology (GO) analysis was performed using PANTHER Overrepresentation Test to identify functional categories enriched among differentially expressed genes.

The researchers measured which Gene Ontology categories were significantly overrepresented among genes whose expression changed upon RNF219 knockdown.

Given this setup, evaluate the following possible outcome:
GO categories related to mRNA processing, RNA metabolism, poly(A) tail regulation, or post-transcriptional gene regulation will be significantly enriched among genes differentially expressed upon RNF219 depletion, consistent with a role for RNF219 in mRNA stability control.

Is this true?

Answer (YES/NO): NO